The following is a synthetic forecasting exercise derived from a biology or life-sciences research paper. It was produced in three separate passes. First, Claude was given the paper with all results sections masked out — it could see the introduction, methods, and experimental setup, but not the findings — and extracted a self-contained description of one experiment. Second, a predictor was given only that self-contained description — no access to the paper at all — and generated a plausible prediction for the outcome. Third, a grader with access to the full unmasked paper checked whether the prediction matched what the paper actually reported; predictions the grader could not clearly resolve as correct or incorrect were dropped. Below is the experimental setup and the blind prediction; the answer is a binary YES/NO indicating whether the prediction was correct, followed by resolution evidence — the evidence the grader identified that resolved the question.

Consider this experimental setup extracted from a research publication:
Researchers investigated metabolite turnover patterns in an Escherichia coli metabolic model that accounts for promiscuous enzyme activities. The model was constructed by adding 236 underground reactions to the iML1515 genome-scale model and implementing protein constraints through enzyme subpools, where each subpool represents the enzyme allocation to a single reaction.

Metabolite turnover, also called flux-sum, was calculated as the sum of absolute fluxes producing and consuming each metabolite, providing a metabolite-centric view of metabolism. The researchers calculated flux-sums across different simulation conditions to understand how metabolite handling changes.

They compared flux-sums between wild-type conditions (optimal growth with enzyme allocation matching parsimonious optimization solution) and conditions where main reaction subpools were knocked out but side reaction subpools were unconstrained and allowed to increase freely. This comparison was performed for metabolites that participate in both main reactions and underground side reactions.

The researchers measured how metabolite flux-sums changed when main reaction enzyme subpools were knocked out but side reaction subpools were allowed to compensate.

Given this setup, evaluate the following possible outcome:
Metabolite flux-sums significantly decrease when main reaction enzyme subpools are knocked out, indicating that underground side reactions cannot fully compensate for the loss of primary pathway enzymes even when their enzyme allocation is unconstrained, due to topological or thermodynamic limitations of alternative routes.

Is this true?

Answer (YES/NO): NO